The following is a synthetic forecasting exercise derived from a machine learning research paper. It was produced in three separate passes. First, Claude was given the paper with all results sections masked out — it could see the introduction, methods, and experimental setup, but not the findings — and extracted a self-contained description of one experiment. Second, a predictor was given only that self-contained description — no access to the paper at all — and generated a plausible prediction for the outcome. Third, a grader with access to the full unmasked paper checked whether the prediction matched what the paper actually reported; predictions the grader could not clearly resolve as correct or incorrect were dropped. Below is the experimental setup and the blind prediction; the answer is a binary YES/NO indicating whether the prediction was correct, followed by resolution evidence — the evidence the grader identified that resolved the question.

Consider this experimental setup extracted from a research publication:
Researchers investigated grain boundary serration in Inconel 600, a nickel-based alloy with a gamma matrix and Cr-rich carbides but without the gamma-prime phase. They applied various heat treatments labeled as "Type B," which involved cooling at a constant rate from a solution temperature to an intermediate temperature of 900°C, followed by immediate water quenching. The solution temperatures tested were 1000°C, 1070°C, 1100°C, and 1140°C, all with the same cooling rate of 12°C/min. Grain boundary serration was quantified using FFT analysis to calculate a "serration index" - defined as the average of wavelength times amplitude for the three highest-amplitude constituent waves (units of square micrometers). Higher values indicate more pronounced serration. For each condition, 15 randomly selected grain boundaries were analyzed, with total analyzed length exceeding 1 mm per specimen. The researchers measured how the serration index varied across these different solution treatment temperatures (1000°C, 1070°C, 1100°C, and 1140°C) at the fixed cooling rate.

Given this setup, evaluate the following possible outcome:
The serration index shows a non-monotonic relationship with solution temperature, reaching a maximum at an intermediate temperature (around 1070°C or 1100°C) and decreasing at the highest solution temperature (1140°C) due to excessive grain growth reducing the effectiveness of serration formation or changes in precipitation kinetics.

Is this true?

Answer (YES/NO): NO